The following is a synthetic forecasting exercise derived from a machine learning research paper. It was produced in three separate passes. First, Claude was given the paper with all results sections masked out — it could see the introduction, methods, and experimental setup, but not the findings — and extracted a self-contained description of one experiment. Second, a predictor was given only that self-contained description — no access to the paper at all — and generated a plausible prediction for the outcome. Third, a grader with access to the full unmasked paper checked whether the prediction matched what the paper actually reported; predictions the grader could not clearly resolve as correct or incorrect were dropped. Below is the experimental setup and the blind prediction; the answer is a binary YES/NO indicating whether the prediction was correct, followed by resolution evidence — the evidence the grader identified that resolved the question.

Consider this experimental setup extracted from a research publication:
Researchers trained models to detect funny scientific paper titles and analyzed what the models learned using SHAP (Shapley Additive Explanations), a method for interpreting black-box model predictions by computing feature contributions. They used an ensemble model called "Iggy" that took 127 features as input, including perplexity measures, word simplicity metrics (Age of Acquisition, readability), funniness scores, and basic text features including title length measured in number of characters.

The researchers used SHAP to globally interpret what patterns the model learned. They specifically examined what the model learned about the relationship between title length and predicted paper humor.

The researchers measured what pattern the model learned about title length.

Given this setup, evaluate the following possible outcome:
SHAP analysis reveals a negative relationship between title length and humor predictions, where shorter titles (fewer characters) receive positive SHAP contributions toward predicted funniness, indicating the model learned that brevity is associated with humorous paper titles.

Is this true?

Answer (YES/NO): YES